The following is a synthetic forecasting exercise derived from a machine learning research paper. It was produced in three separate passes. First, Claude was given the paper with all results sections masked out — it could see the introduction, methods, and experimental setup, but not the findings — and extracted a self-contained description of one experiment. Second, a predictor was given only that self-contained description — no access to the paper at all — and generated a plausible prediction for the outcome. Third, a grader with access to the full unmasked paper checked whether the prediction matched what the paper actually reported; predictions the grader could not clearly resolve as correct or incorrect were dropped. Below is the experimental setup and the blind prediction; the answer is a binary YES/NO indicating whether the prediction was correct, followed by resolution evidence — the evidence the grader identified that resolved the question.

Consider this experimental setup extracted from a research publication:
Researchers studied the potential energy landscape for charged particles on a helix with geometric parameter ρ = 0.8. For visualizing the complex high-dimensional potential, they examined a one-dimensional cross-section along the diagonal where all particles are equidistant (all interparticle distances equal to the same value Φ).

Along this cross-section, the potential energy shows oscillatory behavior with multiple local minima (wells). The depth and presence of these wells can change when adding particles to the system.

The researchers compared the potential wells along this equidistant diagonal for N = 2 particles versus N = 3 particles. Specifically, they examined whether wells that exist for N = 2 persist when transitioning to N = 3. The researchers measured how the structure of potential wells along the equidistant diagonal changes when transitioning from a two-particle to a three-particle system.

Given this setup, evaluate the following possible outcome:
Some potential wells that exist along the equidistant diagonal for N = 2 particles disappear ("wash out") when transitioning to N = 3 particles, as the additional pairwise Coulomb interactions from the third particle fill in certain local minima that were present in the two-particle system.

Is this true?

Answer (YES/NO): YES